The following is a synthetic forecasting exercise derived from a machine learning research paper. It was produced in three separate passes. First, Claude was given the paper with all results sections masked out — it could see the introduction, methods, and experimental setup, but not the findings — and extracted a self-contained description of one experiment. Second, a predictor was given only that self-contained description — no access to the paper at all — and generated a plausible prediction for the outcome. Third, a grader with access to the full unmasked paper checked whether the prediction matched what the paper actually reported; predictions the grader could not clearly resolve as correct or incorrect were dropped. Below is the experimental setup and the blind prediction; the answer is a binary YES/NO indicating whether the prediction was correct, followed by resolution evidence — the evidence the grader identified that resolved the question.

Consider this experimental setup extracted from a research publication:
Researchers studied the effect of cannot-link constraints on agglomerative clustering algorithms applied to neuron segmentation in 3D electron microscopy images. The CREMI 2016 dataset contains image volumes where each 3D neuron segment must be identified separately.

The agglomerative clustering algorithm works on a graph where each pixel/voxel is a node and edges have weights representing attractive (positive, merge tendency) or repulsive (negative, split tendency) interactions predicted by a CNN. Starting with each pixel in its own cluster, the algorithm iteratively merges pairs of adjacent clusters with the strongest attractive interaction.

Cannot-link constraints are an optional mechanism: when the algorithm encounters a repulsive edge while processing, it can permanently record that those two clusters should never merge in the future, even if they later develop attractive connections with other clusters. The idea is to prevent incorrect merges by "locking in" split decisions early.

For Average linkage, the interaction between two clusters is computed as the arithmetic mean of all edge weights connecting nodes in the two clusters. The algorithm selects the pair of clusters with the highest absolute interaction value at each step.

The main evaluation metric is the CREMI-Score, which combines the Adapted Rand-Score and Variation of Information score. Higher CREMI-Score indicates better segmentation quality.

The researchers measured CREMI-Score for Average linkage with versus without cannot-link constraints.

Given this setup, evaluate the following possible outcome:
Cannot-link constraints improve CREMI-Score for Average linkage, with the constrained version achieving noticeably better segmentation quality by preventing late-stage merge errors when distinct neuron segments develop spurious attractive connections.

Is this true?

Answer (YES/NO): NO